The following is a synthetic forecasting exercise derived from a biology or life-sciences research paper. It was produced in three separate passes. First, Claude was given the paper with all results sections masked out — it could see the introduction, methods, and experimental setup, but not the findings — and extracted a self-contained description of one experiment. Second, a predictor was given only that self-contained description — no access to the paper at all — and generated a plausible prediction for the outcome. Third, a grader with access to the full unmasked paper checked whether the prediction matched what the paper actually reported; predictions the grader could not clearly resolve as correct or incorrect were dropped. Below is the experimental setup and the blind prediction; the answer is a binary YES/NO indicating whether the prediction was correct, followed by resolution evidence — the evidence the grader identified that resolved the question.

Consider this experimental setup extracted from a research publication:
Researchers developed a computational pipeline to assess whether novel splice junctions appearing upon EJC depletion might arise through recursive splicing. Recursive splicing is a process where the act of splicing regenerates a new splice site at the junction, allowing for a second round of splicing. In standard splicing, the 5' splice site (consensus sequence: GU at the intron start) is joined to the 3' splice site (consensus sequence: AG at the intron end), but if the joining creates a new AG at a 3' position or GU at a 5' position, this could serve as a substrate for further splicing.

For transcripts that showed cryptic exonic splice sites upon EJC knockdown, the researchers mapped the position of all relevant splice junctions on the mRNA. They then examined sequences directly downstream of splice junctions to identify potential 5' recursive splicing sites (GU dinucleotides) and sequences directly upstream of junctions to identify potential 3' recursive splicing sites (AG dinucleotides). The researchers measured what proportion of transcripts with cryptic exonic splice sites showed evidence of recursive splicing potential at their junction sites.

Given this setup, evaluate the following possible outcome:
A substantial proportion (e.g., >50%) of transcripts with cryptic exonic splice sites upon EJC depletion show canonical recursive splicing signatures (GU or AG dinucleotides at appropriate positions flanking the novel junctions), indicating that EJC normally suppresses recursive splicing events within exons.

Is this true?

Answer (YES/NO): YES